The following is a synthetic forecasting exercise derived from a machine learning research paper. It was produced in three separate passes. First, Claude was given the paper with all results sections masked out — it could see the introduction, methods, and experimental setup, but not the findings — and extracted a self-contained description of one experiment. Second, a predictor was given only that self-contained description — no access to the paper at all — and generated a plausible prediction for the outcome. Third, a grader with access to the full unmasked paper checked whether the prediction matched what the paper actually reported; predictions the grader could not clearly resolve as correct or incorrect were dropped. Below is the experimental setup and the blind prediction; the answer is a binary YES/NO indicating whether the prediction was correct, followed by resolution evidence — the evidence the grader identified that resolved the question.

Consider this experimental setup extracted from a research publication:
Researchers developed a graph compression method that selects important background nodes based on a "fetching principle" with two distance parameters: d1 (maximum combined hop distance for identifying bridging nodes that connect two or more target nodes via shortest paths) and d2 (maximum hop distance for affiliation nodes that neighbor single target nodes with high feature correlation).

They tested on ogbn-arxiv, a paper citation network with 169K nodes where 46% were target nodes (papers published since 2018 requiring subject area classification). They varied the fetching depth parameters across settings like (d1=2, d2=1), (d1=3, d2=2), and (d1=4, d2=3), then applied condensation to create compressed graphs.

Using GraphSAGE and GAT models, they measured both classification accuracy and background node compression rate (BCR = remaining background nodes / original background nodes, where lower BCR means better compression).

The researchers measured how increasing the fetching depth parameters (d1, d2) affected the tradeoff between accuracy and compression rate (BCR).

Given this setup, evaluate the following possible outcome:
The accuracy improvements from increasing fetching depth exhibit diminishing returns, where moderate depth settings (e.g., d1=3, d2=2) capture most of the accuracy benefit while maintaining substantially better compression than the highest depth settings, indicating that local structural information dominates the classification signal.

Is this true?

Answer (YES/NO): NO